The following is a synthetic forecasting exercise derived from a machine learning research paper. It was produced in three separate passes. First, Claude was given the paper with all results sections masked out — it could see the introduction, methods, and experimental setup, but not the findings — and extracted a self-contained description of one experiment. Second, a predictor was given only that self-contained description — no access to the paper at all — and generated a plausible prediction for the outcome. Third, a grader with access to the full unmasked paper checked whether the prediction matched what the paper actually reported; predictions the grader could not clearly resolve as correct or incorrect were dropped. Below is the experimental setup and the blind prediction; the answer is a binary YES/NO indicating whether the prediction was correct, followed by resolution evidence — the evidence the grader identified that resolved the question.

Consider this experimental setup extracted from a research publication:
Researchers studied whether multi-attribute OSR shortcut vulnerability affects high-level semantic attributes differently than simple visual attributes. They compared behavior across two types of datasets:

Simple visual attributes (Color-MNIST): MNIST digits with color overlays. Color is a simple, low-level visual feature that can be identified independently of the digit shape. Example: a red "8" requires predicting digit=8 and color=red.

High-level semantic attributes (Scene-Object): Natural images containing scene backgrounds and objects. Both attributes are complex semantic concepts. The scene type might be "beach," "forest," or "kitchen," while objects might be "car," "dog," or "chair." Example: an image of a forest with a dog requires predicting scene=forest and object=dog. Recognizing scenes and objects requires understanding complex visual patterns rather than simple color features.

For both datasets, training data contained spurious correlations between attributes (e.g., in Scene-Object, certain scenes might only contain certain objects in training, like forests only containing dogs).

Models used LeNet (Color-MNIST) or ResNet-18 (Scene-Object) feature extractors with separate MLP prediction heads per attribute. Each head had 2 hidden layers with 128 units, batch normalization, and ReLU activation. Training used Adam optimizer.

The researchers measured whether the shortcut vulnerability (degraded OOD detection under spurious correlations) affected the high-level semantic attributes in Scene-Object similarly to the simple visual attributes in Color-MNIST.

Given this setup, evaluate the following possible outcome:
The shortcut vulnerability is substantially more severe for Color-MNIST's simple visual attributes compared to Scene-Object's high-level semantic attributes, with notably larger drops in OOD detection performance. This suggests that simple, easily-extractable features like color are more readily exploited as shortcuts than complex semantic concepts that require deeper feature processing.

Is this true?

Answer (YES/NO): NO